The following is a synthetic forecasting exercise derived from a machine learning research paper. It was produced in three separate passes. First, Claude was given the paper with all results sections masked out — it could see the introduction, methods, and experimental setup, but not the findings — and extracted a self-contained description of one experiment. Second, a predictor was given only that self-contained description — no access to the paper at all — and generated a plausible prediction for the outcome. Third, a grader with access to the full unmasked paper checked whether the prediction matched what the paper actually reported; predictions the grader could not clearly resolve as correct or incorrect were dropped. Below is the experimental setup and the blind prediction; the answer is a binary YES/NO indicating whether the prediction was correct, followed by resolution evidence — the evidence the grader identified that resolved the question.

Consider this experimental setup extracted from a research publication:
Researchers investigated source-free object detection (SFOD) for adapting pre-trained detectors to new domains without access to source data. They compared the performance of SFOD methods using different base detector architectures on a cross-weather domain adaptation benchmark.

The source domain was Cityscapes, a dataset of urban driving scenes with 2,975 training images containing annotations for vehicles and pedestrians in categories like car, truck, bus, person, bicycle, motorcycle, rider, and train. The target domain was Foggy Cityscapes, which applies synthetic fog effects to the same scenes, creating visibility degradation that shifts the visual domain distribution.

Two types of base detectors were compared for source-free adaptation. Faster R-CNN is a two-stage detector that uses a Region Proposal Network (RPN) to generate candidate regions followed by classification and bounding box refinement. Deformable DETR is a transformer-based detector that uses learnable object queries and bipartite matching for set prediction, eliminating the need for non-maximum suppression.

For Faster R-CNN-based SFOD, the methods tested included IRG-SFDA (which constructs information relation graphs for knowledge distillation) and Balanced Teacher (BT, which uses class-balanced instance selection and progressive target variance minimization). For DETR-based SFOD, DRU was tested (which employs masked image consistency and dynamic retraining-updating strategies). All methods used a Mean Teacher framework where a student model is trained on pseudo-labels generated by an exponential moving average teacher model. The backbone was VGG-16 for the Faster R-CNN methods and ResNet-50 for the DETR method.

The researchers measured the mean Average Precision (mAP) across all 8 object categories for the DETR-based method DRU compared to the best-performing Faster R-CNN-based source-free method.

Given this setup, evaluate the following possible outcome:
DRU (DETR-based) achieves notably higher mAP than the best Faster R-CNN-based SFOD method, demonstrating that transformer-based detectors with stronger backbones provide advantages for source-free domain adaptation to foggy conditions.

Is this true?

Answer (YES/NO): YES